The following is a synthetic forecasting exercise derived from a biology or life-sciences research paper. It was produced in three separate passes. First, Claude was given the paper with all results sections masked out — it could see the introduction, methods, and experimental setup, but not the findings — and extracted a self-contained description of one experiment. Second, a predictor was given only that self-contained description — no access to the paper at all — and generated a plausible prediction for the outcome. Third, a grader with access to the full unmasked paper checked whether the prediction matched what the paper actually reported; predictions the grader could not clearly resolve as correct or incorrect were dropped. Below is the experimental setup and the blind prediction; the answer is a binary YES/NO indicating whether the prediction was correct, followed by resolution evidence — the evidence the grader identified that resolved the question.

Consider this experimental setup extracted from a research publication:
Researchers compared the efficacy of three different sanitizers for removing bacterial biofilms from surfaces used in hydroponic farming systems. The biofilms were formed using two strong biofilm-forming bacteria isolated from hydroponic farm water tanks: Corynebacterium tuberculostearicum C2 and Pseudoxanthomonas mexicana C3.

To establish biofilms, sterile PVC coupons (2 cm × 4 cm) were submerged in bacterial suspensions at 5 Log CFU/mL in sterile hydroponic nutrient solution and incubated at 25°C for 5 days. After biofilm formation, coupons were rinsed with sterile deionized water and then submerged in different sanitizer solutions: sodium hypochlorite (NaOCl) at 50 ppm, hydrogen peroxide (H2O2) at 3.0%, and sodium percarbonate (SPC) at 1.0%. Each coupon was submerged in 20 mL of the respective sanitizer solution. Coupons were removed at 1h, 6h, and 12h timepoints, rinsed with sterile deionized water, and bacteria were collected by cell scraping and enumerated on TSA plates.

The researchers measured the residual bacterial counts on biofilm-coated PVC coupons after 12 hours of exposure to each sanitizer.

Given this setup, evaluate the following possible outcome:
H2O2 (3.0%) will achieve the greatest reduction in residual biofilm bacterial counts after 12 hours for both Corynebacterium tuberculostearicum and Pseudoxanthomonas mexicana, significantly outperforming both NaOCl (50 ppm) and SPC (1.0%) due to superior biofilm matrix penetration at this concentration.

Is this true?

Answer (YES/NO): NO